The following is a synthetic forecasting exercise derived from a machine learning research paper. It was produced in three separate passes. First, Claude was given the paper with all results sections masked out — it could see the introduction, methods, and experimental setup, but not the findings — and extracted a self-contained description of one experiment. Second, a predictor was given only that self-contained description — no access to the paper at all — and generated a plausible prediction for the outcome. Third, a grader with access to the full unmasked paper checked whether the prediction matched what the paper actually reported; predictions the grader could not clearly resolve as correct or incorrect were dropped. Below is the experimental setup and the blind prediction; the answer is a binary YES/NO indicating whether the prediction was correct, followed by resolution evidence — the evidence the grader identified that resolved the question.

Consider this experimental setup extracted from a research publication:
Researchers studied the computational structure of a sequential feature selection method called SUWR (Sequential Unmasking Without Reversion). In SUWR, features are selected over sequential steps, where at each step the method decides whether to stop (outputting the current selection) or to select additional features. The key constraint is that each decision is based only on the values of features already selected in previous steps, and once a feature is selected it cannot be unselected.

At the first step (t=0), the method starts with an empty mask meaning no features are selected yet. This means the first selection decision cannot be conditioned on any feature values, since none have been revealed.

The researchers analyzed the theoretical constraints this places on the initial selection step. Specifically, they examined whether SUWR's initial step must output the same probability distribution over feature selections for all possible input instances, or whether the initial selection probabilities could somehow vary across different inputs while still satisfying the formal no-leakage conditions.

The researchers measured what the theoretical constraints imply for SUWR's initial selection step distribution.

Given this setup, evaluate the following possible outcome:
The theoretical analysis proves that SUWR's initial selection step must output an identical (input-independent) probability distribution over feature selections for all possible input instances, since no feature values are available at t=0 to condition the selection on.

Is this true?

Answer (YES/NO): YES